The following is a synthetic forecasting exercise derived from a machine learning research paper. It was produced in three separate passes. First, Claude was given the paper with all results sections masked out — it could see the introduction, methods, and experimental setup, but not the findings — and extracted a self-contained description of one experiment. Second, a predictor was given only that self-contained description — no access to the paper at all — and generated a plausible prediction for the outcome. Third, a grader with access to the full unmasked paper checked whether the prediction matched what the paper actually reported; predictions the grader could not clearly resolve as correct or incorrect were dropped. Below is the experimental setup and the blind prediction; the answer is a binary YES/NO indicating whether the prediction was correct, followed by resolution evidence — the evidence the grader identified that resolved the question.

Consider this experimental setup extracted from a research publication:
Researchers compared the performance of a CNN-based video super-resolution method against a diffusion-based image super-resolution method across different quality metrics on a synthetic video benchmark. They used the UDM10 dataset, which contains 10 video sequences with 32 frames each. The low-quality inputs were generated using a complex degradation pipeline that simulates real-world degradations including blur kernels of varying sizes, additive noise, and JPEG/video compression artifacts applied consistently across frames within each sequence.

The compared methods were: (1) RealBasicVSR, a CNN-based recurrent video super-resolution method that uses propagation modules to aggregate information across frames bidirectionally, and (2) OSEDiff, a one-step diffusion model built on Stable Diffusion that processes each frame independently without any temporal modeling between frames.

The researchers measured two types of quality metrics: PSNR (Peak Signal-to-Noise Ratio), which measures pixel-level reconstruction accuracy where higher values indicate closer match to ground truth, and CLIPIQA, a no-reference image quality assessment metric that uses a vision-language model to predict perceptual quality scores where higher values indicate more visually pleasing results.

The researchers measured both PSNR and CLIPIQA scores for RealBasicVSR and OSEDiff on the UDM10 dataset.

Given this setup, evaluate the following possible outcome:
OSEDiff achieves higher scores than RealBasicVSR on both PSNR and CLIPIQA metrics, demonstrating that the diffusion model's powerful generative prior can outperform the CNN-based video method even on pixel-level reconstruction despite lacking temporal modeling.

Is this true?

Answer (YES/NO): NO